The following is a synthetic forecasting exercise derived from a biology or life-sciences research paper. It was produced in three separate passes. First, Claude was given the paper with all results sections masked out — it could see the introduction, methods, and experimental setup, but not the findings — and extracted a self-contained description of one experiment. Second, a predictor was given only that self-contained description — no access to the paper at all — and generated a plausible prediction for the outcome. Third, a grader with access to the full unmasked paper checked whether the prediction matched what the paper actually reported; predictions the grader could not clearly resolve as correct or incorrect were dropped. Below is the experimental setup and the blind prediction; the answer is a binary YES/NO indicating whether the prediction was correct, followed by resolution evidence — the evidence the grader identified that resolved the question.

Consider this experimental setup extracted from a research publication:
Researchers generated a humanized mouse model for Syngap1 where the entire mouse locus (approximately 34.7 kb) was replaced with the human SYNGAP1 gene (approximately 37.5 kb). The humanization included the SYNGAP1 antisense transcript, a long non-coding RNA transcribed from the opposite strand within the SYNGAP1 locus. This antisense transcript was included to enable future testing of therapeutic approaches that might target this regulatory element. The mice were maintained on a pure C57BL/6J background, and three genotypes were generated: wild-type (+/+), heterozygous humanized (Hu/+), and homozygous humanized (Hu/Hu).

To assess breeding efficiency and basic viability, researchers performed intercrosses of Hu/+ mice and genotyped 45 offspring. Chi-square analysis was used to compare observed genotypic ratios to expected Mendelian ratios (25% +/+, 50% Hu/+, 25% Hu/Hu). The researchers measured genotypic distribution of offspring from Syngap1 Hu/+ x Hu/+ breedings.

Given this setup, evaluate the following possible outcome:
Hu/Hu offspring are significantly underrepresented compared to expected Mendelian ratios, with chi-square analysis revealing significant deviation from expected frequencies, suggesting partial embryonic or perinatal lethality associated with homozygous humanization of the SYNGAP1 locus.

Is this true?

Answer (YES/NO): NO